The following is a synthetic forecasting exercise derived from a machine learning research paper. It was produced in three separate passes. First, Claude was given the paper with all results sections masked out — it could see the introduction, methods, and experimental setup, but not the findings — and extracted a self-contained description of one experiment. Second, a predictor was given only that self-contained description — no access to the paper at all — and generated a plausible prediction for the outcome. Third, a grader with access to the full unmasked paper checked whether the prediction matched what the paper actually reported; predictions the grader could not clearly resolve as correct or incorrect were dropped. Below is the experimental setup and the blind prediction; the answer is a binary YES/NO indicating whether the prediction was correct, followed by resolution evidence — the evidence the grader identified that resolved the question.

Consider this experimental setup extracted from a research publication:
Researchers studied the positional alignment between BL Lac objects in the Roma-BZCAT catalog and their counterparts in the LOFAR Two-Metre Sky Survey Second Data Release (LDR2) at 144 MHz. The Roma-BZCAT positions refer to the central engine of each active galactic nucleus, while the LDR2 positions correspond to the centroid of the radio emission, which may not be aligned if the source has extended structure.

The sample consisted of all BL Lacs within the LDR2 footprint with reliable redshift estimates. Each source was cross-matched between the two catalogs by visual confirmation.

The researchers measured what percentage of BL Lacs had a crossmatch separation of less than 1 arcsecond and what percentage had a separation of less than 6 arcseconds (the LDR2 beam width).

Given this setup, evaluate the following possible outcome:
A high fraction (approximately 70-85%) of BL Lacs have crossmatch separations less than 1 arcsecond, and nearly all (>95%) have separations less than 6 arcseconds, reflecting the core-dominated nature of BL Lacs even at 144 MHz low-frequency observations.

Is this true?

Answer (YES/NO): NO